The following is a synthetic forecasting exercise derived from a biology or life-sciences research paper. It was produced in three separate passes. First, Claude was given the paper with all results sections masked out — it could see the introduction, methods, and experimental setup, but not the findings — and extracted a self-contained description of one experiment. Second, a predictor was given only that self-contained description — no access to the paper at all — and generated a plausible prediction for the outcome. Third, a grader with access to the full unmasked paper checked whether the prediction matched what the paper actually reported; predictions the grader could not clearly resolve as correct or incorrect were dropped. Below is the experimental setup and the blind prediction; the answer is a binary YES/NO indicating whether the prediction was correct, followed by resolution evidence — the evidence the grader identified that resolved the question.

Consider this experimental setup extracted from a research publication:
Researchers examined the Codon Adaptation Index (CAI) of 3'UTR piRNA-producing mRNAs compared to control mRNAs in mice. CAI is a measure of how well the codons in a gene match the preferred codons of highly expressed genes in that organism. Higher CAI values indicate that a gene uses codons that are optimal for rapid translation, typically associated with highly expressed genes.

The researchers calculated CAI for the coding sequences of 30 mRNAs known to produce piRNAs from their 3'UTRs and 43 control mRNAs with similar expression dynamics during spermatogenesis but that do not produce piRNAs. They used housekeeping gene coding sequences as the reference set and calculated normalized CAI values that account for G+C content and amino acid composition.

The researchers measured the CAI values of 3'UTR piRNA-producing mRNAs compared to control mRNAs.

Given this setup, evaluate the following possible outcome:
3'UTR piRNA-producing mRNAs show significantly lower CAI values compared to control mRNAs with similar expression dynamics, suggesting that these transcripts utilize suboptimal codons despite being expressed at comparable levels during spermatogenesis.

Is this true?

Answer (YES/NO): NO